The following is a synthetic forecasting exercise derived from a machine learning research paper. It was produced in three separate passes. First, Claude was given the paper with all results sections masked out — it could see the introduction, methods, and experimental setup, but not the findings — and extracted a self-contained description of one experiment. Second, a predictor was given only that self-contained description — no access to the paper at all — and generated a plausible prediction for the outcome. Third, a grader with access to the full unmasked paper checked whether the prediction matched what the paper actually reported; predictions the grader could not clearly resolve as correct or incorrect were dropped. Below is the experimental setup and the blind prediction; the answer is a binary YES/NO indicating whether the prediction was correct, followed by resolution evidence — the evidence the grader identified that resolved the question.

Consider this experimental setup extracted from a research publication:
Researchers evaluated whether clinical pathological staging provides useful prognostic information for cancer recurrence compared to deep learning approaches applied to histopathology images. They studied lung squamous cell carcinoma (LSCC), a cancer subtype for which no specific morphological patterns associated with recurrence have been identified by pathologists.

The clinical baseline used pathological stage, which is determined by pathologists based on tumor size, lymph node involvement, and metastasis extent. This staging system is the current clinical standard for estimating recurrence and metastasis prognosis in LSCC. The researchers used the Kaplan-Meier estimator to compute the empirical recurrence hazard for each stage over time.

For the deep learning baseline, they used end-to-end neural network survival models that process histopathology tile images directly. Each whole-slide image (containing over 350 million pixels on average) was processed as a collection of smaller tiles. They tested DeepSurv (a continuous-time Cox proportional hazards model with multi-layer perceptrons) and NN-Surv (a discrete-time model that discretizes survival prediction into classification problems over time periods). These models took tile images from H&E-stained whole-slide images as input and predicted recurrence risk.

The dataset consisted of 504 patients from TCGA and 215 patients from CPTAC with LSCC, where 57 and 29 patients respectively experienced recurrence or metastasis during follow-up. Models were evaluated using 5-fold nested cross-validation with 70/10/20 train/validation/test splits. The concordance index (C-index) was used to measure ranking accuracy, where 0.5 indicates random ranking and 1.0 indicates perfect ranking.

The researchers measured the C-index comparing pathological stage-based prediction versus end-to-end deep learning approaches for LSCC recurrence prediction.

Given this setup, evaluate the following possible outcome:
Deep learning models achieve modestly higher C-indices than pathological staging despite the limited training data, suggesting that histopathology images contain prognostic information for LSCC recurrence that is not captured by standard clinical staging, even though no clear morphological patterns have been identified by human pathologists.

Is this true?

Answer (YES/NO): NO